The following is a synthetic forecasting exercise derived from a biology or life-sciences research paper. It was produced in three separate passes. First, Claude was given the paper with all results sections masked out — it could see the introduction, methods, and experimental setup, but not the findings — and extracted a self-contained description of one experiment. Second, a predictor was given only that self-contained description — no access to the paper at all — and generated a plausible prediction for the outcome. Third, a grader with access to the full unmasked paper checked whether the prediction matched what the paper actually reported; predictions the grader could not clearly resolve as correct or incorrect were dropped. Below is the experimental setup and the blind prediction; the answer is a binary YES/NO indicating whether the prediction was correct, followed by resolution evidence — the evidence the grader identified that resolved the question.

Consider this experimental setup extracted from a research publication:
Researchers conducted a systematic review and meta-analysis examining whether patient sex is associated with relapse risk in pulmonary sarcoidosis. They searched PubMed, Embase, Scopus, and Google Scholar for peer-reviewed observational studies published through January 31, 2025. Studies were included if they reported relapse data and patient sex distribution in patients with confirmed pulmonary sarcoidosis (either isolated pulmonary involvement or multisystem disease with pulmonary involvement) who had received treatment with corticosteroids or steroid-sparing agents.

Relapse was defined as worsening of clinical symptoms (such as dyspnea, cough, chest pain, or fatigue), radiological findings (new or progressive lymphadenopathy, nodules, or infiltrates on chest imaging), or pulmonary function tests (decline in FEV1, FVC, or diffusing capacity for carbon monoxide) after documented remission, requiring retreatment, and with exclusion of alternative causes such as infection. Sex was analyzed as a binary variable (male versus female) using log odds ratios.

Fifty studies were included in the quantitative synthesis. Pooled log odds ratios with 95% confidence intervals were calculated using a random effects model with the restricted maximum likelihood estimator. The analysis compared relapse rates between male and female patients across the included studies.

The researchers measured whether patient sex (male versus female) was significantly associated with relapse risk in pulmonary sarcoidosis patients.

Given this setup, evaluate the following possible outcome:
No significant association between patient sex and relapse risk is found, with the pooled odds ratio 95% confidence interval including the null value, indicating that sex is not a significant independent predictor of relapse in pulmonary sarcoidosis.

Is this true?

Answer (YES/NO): YES